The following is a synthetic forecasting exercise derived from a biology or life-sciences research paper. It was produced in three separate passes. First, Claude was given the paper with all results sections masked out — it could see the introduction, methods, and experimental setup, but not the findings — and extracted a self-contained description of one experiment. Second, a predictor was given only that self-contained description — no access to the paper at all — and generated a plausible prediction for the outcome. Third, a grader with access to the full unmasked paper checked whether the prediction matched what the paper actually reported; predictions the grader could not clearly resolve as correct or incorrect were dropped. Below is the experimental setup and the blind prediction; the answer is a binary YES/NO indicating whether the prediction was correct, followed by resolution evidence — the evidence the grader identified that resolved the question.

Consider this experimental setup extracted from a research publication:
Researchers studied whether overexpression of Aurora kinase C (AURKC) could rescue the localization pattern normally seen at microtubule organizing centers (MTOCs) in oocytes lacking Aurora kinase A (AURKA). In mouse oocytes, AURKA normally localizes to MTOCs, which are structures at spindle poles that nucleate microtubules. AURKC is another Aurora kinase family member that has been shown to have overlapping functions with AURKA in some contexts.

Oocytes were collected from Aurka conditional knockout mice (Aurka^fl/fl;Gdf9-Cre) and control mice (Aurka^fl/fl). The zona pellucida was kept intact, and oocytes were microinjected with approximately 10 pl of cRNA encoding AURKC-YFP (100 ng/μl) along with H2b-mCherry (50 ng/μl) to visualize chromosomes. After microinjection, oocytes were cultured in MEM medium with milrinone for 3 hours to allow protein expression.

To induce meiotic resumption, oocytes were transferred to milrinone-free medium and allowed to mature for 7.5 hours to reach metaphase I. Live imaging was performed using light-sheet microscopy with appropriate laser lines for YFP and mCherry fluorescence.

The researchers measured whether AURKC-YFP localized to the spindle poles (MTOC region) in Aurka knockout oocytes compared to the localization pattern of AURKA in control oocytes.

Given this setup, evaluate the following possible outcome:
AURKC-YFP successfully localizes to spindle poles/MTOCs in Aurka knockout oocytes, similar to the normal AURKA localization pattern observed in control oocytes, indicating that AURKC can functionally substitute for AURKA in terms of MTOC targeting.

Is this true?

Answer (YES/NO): NO